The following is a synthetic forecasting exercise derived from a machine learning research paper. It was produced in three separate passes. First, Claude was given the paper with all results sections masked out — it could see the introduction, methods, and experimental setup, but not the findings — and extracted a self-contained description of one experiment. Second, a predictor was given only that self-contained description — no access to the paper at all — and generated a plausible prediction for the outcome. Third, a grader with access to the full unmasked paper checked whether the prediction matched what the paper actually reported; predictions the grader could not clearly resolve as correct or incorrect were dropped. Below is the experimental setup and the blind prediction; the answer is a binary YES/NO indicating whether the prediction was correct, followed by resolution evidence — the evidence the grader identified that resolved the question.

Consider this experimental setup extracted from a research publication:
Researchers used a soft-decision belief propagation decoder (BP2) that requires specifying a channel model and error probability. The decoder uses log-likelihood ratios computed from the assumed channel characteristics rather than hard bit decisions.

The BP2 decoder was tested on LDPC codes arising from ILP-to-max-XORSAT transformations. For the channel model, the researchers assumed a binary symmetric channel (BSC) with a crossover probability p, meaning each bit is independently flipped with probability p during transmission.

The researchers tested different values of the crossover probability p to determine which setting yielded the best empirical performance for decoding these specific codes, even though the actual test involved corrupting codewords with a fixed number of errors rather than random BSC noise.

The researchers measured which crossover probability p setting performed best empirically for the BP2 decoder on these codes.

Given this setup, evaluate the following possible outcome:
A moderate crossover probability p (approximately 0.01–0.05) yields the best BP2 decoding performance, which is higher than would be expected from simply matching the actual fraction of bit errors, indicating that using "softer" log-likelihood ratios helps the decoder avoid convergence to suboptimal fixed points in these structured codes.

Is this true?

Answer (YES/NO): NO